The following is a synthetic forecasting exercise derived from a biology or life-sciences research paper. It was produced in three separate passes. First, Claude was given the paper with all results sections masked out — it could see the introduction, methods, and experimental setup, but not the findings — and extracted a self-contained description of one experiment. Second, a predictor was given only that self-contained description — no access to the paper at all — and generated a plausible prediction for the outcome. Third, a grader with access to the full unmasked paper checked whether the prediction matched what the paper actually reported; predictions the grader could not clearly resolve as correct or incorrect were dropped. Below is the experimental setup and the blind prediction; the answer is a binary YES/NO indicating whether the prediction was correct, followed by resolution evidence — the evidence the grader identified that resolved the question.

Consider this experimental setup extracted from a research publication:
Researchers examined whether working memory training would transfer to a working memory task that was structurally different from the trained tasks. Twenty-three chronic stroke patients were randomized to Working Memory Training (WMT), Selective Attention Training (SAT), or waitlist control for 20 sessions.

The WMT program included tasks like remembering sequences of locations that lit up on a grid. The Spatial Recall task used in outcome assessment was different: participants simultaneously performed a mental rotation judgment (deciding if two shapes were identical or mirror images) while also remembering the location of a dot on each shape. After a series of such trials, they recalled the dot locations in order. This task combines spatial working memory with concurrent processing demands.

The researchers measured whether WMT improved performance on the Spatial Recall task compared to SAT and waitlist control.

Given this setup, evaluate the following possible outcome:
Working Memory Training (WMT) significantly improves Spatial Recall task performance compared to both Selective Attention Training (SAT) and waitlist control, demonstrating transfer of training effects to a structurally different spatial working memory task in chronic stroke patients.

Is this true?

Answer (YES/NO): NO